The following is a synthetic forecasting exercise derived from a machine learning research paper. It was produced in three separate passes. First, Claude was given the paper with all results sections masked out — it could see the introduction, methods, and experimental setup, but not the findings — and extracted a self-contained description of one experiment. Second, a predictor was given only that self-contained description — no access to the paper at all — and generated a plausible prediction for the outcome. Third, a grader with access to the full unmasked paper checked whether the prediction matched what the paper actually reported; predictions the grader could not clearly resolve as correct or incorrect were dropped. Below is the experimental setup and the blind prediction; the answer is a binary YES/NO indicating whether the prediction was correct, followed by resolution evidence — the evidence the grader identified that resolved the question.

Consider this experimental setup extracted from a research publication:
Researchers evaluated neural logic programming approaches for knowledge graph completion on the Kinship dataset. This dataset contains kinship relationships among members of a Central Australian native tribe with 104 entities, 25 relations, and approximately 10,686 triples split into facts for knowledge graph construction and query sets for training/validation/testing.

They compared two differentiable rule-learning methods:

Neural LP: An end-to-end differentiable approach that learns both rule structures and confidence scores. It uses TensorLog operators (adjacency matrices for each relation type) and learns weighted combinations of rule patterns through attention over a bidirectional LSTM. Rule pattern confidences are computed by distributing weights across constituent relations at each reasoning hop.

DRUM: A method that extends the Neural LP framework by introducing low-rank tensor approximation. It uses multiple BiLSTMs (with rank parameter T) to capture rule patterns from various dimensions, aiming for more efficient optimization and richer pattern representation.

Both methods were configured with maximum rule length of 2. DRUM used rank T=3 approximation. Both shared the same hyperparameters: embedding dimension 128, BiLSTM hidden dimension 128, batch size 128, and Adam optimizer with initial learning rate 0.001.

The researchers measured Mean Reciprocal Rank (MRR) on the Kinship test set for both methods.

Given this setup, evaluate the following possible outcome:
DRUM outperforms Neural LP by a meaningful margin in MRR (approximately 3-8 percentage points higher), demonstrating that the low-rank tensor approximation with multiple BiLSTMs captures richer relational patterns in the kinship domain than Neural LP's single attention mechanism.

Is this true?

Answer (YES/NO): NO